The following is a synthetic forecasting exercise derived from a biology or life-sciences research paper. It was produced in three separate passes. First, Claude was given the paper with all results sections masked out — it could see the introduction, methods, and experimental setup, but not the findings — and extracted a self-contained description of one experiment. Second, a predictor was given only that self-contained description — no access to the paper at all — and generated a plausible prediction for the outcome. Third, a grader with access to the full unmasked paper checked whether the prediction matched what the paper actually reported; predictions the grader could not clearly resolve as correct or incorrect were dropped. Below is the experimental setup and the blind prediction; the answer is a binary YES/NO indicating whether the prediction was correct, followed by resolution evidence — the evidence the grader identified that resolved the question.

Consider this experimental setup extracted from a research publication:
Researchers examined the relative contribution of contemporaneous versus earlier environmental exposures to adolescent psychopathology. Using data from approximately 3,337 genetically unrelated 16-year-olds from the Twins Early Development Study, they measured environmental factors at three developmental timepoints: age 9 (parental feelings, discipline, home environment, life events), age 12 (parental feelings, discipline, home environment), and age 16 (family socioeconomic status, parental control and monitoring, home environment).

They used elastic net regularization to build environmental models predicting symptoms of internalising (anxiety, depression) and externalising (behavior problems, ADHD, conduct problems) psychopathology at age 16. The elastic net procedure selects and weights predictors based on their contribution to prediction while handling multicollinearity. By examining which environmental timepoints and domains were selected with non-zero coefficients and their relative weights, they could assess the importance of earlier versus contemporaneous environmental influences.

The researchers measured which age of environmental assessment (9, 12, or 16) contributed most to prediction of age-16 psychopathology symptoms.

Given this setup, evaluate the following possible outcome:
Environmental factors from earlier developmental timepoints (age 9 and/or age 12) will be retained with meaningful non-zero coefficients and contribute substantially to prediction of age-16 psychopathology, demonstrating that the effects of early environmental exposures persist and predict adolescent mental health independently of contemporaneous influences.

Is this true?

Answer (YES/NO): YES